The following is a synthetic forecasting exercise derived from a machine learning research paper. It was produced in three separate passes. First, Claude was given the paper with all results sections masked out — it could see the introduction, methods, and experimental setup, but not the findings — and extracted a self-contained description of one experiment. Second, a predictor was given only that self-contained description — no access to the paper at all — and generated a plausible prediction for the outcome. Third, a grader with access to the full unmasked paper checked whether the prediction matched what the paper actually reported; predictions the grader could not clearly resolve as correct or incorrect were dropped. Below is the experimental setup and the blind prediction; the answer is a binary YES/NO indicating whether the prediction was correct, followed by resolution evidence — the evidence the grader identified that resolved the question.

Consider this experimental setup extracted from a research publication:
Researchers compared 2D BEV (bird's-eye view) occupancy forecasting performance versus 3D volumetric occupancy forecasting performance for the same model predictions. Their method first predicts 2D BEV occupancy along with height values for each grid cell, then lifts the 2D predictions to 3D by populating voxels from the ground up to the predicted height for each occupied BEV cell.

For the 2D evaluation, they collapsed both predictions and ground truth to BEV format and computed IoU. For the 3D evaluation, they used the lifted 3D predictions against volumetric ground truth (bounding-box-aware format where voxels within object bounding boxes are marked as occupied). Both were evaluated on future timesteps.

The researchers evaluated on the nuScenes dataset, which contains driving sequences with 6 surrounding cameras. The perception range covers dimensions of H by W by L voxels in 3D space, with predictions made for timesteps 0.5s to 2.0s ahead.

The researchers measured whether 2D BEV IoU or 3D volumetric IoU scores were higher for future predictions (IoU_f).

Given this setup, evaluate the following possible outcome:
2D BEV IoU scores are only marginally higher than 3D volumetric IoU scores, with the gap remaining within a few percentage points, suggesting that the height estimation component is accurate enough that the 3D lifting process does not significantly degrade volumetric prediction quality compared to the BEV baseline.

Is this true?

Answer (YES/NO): NO